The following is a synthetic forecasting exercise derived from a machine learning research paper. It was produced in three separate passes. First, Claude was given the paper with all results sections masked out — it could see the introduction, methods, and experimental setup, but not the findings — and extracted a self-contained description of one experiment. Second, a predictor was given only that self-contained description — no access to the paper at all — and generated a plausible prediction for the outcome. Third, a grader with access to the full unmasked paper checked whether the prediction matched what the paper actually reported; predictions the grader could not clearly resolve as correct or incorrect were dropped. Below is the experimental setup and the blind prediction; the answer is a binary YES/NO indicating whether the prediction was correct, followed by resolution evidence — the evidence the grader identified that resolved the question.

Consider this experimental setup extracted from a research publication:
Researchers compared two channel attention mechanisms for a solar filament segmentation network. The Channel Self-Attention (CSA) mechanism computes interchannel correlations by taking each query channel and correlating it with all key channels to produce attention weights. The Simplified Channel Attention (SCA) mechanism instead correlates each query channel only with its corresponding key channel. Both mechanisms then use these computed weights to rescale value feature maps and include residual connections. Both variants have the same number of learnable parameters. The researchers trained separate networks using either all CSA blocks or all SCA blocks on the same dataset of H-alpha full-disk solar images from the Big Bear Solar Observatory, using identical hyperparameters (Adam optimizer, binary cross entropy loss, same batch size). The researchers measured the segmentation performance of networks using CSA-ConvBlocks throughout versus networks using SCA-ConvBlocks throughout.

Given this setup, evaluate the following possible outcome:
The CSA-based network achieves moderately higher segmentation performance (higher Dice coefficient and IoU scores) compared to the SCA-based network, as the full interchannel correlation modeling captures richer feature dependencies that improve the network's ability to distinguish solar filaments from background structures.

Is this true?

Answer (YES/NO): NO